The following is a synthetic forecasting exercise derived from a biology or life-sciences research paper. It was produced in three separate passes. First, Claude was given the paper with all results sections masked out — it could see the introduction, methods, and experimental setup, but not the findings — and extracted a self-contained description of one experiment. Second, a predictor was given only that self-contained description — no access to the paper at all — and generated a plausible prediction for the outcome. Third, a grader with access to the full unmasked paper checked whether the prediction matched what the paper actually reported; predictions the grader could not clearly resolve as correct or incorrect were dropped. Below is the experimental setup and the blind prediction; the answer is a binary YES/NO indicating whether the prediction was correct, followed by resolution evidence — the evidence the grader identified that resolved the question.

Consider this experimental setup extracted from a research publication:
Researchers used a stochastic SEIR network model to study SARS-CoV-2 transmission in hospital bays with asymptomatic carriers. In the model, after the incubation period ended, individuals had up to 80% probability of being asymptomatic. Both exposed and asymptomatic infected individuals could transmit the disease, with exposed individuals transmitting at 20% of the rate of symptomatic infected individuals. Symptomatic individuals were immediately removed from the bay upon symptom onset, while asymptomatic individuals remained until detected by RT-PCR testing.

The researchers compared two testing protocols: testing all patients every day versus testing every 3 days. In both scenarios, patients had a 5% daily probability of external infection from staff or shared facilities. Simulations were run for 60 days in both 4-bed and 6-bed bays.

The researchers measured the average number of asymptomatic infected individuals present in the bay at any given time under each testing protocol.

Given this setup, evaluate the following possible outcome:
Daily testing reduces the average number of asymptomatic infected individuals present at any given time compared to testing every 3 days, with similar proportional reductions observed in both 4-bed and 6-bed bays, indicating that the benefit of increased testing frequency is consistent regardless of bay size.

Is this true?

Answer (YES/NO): YES